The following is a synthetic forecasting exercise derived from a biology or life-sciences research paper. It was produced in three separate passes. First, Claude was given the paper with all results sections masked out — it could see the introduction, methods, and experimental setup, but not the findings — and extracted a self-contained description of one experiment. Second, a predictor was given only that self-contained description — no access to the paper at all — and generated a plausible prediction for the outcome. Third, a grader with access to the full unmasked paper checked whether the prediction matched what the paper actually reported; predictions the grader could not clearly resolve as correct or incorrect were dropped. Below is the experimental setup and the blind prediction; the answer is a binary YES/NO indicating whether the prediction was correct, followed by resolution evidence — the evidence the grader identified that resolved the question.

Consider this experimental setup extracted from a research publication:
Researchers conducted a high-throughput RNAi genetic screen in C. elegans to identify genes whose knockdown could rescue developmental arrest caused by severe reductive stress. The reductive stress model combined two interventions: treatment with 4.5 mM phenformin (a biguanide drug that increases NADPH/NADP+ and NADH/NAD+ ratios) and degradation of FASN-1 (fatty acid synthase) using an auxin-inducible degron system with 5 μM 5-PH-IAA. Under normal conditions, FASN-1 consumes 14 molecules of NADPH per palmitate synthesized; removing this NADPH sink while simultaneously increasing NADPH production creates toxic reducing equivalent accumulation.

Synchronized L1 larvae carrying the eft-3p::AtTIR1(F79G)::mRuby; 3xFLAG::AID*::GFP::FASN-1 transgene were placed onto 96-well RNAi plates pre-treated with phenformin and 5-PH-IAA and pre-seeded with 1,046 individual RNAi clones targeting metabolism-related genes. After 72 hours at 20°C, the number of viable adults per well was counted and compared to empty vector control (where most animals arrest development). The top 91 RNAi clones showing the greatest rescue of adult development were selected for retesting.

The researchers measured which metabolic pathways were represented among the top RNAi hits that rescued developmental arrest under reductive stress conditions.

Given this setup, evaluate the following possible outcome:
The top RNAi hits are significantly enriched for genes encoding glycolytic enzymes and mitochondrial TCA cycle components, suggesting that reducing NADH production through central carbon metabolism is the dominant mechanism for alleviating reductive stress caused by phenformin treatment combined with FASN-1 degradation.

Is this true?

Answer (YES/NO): NO